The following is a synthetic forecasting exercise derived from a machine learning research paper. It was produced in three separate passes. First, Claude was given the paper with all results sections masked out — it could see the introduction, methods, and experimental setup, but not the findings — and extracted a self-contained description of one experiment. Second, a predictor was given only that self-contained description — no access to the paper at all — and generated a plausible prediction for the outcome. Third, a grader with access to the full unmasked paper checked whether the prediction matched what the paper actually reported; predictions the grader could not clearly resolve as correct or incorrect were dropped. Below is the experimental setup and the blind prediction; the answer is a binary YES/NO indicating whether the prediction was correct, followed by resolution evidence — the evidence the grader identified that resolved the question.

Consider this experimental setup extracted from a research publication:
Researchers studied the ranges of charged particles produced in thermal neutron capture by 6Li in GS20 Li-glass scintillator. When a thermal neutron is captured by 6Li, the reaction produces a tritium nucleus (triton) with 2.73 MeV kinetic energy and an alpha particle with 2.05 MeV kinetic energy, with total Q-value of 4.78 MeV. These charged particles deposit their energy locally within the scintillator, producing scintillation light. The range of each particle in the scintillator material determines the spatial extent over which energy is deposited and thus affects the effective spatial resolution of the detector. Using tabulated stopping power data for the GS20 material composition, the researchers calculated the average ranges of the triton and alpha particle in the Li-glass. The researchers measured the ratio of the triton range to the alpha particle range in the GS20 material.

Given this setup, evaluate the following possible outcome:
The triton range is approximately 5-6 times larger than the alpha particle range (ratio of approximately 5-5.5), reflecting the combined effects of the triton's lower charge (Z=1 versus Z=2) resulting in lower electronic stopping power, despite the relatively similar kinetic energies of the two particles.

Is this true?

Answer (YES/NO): NO